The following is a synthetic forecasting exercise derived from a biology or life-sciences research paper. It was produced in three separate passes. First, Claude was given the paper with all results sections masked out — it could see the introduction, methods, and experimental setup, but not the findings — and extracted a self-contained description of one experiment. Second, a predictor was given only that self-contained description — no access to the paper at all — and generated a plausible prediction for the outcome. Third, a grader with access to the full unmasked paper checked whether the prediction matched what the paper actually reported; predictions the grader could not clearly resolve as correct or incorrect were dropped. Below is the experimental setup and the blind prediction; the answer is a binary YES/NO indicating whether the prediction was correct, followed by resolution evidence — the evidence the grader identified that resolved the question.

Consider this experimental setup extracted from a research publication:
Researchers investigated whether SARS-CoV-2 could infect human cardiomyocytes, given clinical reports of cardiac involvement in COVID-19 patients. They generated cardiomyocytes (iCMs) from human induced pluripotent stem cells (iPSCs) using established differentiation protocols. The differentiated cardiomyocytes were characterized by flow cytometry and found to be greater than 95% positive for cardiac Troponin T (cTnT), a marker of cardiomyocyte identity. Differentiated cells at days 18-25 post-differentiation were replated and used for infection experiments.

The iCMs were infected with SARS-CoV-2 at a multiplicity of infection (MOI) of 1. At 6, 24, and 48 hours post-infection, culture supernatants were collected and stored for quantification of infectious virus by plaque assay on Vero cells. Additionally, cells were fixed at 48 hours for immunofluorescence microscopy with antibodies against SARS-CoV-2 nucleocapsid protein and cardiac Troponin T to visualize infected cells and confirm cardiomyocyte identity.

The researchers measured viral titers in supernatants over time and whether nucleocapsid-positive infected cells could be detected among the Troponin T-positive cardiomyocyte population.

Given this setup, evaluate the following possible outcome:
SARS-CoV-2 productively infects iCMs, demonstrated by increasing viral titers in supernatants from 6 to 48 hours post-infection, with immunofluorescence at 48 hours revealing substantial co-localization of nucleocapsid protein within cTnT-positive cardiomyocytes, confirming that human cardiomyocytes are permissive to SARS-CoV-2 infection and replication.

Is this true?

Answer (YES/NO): YES